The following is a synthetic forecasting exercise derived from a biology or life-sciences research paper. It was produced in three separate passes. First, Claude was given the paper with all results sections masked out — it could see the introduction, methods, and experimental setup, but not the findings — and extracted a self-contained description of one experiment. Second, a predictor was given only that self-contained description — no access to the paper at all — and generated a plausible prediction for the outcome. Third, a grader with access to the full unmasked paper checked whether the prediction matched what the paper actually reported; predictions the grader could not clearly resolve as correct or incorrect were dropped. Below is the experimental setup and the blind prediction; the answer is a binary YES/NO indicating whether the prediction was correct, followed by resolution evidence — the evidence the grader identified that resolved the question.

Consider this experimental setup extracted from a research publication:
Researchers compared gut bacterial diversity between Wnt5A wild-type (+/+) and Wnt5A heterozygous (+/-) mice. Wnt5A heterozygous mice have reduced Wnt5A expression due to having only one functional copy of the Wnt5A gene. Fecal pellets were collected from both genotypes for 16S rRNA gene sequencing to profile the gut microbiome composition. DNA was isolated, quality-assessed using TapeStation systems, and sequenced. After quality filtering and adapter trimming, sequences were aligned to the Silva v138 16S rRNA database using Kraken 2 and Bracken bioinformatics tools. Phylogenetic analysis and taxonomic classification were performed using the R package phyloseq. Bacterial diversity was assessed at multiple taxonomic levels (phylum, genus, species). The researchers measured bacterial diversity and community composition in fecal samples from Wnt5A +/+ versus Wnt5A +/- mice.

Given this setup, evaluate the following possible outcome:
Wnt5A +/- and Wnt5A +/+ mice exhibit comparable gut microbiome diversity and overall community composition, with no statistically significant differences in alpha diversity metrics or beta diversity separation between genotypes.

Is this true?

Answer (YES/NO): NO